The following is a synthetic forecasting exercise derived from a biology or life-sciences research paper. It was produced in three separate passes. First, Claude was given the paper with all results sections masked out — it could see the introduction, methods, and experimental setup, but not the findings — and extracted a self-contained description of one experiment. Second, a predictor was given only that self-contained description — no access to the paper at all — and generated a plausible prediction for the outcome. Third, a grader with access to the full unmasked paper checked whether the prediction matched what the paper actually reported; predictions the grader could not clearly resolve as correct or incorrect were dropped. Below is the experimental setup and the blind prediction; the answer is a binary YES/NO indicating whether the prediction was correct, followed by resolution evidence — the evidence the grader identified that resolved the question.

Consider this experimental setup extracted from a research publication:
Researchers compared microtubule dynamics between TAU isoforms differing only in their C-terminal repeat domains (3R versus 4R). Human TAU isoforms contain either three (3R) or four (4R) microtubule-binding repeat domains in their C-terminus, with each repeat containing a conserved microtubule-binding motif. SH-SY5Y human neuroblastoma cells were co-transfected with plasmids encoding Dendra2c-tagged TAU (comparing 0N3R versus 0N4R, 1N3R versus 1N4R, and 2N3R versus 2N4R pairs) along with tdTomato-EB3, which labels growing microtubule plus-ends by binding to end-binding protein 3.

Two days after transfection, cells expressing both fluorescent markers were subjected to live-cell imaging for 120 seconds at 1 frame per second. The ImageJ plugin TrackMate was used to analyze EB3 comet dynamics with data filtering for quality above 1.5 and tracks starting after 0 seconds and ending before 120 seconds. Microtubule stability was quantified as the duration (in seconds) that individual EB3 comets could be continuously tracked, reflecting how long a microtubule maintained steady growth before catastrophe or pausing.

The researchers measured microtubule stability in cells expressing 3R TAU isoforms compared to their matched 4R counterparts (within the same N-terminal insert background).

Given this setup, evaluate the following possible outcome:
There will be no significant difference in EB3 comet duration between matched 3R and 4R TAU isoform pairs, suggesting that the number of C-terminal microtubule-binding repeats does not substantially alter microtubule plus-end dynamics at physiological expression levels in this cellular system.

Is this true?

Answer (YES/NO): YES